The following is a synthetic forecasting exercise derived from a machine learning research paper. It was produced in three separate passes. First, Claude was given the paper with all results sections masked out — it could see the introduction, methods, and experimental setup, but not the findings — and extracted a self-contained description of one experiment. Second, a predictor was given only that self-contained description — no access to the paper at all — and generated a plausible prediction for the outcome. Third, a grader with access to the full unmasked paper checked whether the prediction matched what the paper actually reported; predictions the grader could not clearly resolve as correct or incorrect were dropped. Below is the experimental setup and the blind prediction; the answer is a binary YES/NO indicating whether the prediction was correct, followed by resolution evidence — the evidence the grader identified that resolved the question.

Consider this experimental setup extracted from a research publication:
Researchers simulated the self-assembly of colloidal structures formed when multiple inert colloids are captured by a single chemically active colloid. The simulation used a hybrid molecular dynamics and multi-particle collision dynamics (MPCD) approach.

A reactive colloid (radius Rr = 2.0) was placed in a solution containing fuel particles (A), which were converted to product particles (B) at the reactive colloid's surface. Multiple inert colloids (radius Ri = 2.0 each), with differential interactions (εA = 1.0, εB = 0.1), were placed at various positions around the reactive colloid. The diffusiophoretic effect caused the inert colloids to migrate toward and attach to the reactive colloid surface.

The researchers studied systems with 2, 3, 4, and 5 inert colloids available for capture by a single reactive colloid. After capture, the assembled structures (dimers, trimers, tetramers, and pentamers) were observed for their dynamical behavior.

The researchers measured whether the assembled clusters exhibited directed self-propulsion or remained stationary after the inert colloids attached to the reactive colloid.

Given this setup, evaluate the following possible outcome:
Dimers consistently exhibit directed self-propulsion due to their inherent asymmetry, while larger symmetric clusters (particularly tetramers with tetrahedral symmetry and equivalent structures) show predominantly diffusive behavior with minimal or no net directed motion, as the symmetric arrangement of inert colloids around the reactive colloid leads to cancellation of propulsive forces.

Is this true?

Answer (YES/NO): NO